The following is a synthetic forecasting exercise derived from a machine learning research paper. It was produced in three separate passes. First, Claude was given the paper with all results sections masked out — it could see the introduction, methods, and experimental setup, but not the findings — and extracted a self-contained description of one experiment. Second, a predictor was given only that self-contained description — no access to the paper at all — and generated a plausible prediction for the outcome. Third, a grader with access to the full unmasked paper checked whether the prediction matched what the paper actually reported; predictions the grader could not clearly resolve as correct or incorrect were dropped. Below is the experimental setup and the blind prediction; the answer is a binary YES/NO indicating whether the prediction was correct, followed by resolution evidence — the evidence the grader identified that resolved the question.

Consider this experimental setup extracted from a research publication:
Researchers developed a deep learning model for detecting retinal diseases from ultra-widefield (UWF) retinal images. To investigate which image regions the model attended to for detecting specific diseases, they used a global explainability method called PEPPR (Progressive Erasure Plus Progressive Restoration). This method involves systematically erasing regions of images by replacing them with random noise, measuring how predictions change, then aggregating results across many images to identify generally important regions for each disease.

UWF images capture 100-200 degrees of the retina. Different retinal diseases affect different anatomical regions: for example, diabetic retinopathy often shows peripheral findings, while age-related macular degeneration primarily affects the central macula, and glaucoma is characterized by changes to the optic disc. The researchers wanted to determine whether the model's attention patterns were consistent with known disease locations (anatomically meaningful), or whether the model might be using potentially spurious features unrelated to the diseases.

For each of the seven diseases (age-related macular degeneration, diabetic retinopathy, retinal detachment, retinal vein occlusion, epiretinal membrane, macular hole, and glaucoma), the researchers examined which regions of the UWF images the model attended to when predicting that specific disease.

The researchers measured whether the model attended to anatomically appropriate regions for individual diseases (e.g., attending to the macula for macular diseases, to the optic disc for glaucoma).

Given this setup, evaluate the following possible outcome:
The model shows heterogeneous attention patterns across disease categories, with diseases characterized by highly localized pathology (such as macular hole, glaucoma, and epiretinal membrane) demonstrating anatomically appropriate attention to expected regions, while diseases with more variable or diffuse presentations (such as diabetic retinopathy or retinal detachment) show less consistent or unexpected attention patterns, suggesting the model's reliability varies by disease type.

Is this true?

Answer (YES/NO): NO